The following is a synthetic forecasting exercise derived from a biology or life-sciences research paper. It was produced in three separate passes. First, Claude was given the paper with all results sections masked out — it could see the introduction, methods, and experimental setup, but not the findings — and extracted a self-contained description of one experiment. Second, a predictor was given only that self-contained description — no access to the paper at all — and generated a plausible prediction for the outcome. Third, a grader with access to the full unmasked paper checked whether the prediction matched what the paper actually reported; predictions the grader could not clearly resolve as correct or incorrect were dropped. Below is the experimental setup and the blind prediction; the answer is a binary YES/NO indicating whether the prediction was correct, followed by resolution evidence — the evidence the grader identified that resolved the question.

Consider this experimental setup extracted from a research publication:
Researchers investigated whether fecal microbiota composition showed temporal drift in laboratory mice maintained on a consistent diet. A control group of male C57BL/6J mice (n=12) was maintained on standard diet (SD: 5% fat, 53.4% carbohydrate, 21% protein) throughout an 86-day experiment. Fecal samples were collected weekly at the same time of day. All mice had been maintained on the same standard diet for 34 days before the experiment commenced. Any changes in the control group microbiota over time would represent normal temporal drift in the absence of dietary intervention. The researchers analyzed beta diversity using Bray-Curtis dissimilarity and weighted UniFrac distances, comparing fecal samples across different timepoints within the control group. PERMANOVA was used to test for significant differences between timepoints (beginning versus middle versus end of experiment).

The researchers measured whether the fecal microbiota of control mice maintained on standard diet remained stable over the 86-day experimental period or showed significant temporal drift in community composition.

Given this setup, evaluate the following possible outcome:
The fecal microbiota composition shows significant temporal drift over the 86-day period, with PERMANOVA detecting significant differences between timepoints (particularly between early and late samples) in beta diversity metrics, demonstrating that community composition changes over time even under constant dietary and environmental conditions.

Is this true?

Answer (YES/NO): YES